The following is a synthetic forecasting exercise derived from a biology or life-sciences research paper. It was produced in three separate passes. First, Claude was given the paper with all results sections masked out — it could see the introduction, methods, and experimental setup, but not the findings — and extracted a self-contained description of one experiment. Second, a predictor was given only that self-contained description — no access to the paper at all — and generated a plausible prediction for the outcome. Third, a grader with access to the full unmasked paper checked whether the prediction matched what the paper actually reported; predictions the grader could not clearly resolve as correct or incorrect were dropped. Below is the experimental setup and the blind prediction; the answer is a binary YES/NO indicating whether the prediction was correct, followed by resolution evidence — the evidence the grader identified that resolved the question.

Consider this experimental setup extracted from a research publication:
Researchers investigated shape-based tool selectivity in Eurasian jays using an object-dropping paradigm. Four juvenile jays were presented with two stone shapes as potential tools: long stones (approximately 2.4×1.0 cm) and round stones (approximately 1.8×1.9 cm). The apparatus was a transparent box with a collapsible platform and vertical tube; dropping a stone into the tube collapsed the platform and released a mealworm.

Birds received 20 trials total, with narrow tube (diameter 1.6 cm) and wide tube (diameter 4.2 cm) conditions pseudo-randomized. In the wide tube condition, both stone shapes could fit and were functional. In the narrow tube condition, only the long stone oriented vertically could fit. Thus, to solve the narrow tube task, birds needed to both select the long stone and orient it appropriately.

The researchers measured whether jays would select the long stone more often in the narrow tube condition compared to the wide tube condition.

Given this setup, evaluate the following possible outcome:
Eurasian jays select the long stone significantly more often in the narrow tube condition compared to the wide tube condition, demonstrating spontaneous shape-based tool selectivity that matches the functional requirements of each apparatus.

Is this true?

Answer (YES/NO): NO